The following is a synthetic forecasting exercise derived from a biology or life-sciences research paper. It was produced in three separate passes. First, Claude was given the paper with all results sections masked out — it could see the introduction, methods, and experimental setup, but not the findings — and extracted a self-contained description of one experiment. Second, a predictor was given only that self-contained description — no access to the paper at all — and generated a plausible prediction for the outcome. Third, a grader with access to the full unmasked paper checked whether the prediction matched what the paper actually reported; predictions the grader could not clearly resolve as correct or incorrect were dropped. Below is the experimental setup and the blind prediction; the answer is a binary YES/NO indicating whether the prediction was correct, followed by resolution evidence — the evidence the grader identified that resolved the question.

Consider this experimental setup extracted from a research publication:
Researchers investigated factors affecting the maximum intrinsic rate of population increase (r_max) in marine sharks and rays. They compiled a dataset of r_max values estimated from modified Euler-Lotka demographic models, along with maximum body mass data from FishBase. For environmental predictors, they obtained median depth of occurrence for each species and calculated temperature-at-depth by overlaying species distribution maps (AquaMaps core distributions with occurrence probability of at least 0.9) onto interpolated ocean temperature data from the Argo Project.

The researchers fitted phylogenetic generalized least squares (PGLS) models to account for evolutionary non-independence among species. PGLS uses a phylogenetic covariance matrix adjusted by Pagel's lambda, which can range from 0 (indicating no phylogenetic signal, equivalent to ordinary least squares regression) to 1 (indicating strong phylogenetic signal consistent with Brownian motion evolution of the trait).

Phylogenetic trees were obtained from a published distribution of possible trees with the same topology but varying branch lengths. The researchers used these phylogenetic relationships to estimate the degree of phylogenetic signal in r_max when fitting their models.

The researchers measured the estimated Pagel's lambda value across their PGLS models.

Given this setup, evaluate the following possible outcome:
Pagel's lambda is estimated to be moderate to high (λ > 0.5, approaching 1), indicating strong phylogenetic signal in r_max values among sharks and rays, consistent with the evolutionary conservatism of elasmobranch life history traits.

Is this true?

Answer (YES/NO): YES